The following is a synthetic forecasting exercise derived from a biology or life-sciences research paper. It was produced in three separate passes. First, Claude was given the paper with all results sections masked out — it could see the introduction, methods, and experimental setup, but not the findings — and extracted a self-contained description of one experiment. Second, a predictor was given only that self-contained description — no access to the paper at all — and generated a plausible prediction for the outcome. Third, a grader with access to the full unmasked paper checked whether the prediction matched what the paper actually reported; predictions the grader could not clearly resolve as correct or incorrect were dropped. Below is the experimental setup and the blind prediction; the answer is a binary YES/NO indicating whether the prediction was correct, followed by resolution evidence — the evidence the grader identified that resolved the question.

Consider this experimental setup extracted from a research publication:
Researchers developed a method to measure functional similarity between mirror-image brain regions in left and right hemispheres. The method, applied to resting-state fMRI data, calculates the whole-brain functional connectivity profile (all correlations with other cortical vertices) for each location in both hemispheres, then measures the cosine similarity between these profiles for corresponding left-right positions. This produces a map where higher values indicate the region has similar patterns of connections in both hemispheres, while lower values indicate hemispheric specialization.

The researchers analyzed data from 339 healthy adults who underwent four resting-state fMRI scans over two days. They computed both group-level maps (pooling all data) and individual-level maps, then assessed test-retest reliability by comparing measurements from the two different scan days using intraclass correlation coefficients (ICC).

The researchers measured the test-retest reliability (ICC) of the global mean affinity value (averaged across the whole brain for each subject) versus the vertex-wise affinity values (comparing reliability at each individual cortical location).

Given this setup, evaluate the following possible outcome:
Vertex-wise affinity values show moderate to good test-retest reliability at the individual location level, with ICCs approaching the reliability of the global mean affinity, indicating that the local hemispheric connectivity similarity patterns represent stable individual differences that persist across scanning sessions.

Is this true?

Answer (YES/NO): NO